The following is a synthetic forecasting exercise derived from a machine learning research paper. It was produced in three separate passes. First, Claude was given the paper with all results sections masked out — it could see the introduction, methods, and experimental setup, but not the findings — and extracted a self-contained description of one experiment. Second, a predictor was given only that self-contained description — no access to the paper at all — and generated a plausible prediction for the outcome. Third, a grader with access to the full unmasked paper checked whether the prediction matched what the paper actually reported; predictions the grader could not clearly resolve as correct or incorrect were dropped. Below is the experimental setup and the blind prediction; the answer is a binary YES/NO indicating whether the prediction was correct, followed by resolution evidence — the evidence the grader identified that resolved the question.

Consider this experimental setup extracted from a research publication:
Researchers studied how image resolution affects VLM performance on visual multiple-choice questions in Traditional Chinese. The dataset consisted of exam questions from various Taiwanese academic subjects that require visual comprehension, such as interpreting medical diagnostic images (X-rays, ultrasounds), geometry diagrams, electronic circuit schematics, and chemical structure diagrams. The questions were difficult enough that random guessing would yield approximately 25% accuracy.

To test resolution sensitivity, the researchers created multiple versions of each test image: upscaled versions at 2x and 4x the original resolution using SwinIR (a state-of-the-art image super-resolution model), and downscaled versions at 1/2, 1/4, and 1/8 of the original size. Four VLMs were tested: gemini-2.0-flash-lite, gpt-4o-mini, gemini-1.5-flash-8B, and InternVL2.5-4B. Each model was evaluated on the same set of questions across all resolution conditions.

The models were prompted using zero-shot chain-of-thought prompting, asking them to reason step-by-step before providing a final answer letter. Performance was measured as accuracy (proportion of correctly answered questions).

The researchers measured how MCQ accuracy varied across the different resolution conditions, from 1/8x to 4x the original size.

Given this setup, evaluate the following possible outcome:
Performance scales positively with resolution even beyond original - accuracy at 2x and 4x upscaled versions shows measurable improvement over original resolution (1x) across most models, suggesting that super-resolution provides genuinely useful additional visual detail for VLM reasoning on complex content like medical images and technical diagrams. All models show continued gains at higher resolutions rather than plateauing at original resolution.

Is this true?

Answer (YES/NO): NO